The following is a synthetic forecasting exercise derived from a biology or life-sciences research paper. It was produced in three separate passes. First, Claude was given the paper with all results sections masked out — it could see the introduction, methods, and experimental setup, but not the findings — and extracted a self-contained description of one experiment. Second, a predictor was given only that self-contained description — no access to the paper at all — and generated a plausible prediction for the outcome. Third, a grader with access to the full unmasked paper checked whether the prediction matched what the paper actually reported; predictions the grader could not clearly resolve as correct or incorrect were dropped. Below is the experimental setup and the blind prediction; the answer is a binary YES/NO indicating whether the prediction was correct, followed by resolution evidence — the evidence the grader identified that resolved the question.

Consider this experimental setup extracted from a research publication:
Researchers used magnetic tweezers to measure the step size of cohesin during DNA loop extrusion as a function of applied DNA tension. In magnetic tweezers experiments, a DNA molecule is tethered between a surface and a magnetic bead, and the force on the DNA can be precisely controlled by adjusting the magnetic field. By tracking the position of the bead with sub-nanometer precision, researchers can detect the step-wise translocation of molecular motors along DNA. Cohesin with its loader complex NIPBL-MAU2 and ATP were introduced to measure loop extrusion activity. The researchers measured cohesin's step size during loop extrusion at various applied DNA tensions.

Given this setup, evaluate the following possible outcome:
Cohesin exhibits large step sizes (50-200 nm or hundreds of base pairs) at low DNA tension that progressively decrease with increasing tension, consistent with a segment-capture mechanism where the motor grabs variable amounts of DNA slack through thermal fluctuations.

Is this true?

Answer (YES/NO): NO